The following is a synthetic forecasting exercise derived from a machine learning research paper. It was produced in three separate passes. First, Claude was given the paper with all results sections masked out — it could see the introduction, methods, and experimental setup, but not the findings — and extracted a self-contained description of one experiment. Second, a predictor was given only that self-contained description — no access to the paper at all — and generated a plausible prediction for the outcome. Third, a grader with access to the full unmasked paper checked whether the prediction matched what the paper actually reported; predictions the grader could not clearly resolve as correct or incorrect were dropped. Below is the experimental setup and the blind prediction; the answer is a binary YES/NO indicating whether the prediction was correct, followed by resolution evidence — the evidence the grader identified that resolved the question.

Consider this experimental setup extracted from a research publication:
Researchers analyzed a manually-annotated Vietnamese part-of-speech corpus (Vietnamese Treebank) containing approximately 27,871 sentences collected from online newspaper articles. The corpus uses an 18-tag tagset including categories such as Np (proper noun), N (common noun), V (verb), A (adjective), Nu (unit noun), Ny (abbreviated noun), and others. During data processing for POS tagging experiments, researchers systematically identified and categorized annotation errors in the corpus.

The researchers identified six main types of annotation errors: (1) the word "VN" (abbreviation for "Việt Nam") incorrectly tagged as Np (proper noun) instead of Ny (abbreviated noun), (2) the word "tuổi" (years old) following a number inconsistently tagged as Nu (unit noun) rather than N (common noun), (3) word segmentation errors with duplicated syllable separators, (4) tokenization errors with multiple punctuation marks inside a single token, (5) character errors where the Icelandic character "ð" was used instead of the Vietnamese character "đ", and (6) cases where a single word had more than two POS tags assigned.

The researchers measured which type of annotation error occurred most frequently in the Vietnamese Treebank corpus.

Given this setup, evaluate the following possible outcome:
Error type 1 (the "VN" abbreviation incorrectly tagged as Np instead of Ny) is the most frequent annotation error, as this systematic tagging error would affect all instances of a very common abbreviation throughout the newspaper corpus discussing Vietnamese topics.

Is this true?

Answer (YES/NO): YES